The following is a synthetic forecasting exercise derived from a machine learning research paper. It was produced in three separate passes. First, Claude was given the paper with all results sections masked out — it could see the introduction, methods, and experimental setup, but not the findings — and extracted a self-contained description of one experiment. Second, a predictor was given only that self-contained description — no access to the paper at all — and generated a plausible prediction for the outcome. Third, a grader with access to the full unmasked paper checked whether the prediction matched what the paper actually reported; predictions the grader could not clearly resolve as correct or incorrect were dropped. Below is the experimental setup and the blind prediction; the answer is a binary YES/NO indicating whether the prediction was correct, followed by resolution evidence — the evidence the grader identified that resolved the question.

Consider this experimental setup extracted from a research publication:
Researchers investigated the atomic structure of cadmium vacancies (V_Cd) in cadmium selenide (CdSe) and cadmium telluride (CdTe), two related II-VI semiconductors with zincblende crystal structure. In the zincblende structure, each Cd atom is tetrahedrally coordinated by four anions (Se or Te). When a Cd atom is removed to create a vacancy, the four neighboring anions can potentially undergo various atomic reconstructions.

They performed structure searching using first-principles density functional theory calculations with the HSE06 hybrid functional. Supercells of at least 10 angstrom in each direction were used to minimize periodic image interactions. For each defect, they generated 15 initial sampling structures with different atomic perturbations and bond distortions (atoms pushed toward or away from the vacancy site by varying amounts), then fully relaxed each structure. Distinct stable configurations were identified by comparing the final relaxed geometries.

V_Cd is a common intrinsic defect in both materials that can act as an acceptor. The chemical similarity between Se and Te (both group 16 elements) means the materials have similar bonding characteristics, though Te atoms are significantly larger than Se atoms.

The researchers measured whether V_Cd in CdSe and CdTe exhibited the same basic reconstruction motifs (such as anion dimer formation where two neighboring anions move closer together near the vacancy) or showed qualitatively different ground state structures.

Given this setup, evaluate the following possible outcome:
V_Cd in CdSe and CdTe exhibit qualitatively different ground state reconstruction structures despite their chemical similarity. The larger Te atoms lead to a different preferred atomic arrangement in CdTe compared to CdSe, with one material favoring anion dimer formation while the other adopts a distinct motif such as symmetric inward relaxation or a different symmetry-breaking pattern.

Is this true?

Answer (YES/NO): NO